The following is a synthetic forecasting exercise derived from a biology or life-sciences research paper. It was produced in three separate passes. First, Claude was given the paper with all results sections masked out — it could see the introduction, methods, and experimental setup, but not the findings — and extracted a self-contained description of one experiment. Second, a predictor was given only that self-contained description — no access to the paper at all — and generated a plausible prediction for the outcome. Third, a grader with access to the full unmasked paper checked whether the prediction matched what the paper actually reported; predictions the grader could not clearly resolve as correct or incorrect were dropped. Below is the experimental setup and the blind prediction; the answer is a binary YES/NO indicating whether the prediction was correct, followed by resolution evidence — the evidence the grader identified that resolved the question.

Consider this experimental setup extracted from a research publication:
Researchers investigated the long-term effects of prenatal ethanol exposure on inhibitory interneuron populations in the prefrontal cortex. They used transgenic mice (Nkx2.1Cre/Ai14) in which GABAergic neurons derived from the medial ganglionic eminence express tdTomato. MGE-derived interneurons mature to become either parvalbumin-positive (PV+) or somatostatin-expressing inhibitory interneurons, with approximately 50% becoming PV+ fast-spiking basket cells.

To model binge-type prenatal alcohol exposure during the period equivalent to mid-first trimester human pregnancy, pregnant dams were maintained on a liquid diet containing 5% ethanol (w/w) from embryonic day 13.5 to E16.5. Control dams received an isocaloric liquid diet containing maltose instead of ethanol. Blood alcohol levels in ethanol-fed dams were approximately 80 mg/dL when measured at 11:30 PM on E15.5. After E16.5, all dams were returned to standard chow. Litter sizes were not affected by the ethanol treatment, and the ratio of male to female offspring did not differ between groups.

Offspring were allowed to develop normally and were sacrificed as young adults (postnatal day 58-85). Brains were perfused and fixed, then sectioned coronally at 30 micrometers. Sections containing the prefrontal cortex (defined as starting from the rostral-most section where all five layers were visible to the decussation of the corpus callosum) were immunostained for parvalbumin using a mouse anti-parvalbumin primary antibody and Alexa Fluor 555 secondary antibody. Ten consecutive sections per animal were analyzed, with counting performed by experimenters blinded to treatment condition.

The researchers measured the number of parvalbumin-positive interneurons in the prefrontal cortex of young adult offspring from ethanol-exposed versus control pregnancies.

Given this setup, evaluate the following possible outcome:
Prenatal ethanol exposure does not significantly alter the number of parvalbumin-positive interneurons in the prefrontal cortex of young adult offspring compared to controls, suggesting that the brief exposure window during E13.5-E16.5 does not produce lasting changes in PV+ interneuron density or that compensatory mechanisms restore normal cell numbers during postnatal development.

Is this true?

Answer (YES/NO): NO